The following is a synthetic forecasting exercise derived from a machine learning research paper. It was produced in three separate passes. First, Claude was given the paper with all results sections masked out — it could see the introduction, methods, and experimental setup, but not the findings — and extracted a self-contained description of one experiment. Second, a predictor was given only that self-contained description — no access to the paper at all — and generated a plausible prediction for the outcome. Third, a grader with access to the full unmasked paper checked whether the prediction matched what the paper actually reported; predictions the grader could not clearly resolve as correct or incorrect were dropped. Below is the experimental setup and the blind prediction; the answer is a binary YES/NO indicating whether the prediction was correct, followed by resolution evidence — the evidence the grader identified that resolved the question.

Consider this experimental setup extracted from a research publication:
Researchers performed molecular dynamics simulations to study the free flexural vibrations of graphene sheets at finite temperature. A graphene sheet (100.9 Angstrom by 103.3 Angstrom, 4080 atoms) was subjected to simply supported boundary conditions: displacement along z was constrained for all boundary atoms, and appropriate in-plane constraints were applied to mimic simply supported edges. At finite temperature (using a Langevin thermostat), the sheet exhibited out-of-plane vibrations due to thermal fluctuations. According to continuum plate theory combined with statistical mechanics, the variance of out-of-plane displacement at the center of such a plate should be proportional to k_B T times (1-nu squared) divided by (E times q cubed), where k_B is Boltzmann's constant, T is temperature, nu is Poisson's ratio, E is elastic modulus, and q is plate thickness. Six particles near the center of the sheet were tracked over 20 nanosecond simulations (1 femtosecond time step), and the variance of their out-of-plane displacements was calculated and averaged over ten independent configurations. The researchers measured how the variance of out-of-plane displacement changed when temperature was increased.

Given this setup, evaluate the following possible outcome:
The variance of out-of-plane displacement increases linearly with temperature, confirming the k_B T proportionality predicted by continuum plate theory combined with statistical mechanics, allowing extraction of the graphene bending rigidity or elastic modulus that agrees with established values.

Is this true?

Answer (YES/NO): NO